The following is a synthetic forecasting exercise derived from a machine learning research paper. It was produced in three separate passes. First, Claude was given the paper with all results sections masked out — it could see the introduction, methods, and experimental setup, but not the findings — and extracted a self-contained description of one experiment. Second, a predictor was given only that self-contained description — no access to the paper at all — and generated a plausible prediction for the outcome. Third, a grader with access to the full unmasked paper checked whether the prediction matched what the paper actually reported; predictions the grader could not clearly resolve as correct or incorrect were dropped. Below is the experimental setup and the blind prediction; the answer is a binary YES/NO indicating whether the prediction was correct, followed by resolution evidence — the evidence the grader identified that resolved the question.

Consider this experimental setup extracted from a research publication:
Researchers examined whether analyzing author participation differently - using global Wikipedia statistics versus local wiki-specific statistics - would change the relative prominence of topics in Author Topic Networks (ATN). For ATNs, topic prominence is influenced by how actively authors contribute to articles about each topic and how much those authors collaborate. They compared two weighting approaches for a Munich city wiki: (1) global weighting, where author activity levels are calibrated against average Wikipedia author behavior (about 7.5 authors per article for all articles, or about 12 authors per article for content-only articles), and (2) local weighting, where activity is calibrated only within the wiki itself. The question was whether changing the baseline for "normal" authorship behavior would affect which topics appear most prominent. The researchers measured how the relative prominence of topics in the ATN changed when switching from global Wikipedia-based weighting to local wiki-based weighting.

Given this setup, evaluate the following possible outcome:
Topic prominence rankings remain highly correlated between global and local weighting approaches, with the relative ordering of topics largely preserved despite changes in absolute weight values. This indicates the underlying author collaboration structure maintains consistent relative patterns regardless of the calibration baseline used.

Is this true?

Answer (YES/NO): NO